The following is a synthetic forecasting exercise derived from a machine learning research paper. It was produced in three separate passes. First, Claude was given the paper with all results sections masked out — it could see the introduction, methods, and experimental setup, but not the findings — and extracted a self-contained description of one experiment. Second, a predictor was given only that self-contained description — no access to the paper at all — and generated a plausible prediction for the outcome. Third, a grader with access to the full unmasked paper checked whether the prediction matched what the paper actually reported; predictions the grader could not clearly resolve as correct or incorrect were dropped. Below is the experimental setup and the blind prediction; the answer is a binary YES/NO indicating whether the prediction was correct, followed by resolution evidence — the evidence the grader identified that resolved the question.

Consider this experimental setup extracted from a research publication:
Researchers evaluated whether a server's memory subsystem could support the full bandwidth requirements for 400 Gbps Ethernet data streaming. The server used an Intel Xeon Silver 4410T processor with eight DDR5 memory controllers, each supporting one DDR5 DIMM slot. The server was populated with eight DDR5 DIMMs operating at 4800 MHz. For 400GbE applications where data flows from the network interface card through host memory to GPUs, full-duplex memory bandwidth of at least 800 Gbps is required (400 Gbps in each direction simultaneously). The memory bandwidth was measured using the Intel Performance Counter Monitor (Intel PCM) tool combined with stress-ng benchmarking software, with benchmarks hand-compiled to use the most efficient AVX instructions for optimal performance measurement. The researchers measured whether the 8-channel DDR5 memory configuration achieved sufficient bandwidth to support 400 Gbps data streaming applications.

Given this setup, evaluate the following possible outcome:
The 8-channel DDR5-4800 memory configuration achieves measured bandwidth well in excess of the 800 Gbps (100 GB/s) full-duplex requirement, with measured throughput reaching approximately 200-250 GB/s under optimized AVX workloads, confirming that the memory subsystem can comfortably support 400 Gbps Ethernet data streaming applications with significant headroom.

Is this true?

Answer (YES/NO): NO